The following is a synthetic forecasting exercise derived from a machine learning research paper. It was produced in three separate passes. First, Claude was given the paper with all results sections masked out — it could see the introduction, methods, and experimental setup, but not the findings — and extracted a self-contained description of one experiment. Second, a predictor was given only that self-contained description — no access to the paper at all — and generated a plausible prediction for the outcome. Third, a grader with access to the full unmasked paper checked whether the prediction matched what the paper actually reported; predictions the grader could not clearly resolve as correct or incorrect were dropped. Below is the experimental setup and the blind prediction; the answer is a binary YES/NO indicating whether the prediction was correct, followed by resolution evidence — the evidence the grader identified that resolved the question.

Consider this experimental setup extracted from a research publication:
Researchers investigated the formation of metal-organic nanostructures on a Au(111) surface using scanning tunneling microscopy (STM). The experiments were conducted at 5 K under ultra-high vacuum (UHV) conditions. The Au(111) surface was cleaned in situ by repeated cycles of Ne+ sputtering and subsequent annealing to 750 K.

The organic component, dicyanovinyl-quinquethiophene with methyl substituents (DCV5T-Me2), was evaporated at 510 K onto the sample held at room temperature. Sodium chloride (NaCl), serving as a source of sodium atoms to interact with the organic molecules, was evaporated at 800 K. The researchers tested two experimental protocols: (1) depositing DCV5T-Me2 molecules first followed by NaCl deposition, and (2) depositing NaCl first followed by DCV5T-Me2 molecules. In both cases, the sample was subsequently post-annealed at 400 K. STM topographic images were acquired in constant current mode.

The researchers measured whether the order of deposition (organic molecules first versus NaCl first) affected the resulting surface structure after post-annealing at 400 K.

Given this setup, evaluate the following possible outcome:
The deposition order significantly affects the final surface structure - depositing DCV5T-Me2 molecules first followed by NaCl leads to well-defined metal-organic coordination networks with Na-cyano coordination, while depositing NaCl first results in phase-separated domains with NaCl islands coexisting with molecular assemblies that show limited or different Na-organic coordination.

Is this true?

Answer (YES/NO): NO